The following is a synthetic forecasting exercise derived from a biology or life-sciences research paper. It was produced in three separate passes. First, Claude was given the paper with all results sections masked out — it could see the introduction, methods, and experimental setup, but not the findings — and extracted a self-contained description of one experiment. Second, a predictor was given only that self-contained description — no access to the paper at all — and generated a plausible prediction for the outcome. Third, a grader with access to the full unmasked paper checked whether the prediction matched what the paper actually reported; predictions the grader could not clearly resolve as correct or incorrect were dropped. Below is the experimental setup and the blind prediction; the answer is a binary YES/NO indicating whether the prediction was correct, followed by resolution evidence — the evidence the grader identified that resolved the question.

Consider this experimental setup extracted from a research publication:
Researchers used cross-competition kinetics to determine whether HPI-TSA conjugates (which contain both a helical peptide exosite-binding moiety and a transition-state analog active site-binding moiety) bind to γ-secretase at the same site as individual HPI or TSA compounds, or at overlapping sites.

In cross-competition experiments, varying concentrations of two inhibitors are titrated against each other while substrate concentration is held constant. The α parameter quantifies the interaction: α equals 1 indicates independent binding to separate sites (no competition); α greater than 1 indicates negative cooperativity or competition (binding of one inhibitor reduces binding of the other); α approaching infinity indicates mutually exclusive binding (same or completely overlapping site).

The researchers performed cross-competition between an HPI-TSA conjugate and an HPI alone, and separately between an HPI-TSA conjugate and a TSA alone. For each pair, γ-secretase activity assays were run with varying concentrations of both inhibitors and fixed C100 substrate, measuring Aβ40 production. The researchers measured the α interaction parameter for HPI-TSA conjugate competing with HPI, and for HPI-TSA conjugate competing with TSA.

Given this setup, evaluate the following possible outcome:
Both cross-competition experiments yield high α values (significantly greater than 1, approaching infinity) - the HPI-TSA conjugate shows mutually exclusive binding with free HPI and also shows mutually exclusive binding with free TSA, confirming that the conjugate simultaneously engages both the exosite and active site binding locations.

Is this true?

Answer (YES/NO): YES